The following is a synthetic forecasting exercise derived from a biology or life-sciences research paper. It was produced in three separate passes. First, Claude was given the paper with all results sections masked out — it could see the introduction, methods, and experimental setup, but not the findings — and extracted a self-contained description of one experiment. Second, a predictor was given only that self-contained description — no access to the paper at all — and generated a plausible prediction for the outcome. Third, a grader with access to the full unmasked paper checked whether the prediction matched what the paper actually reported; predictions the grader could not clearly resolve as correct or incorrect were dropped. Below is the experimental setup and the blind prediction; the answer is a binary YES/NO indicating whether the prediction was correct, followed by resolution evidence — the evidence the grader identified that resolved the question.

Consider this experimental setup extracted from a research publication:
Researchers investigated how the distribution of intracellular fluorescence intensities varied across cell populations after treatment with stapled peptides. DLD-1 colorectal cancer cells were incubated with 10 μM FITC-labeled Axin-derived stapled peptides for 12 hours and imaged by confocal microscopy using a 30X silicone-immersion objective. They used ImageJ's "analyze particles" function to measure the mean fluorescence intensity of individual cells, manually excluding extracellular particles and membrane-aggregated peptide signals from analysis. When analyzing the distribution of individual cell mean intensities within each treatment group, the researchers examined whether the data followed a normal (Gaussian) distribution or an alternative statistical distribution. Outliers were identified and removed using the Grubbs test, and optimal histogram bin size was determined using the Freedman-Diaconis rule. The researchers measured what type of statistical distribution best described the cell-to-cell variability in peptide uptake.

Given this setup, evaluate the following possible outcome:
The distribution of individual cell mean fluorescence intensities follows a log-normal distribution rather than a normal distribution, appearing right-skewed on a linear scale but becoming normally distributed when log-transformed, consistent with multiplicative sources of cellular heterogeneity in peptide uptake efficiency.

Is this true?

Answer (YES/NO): YES